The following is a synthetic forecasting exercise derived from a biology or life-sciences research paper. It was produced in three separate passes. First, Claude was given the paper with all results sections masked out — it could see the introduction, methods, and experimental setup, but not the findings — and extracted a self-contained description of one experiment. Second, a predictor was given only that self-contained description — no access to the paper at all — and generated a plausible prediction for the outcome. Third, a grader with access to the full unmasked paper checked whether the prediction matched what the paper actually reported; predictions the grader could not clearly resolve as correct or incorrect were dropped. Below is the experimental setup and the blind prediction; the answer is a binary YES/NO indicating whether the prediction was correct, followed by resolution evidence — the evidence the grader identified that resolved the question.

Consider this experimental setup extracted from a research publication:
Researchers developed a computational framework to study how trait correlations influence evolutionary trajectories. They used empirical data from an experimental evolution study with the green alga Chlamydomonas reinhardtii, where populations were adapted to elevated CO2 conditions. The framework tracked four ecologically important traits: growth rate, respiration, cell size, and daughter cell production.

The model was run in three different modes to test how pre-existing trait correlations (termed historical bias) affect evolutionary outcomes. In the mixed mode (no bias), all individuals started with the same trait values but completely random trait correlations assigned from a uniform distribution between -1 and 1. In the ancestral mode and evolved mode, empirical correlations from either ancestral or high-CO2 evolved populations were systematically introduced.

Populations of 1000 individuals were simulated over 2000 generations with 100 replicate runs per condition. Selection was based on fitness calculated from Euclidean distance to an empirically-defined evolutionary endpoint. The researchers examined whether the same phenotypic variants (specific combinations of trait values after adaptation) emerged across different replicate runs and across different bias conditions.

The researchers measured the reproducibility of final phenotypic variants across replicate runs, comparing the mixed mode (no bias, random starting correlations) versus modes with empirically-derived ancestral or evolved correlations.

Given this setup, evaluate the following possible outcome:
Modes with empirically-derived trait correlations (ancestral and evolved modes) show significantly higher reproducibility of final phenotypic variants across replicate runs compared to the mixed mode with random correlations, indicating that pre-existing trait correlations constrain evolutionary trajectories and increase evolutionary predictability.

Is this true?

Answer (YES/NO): NO